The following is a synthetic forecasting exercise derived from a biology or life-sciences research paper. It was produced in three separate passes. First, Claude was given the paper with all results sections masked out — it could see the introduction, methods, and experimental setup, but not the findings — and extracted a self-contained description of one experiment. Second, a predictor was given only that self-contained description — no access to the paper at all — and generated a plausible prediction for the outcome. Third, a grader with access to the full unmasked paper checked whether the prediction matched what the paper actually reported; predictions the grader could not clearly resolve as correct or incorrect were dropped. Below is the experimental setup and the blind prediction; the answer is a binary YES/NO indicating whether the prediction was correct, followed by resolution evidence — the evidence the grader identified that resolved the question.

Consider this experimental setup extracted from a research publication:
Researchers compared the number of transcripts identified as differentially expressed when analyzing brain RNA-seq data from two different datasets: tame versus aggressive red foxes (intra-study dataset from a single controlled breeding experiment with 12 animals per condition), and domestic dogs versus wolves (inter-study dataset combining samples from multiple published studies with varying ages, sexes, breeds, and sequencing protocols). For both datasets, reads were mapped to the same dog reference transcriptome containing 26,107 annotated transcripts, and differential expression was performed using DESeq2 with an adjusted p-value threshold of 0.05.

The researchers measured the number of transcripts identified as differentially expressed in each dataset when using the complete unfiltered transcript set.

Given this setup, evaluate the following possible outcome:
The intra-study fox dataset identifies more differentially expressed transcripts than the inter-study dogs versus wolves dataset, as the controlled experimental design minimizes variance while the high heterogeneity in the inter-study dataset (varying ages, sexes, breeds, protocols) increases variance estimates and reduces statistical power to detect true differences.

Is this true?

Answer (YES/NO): YES